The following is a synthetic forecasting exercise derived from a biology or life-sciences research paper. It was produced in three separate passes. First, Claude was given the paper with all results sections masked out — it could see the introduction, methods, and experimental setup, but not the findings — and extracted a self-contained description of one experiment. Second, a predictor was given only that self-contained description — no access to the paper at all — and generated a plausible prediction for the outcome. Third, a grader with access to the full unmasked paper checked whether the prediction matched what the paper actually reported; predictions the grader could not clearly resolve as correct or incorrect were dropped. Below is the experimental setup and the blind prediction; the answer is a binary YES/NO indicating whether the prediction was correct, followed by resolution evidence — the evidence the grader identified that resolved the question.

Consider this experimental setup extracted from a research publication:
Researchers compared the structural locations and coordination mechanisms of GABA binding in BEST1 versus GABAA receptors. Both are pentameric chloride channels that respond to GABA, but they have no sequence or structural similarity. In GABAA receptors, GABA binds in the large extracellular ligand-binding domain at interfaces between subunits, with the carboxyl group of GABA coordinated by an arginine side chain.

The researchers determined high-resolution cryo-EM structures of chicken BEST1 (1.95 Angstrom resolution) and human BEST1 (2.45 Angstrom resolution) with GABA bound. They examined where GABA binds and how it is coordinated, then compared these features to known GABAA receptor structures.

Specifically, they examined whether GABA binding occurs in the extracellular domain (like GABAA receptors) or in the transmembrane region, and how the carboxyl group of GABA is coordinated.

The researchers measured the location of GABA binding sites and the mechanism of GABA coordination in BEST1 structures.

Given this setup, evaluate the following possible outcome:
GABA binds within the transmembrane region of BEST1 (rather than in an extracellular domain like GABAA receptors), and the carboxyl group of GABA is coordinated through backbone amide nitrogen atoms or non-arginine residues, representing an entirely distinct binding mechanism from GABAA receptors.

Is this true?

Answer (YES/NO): YES